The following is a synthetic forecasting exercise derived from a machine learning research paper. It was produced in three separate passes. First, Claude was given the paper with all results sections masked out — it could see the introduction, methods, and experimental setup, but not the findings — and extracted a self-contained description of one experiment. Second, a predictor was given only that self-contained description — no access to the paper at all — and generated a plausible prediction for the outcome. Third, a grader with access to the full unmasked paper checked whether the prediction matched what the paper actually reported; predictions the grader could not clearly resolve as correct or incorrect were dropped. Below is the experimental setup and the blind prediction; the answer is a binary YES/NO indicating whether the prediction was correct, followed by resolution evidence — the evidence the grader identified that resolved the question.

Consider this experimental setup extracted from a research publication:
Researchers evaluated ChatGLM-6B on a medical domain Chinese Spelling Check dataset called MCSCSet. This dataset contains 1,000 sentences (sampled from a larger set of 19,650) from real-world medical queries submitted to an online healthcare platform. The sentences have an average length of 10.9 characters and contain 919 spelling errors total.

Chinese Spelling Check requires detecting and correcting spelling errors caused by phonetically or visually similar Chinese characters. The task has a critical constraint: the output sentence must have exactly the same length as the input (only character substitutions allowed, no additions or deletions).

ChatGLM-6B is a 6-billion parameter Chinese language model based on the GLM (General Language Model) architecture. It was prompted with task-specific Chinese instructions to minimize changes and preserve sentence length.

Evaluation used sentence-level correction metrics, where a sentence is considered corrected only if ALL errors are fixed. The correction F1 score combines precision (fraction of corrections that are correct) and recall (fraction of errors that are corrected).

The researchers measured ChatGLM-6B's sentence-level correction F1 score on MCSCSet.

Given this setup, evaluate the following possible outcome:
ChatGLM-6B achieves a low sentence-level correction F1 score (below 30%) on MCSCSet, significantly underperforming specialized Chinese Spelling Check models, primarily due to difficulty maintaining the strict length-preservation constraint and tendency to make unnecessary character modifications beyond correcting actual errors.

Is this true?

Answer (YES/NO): YES